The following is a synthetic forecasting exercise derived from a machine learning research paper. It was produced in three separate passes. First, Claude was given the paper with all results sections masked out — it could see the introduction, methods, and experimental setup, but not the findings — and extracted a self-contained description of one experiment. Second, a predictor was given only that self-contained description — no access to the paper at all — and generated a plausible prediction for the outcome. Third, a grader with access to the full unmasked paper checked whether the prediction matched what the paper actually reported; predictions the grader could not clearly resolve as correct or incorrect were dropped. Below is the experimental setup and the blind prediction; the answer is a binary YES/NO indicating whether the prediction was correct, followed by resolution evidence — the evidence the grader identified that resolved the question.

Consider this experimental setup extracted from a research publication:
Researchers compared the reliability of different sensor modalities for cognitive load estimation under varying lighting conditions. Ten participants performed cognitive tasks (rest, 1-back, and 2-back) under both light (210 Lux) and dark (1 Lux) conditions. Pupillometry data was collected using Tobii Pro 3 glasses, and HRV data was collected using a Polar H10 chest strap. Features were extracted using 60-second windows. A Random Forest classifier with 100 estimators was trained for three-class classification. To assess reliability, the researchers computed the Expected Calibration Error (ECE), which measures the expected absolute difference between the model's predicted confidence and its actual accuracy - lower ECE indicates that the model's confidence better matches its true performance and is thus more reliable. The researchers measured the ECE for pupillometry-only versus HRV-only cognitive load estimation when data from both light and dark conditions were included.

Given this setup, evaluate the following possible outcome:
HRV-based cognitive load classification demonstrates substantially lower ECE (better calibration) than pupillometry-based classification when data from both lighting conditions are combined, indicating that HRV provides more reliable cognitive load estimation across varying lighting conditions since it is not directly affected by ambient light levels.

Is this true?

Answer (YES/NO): YES